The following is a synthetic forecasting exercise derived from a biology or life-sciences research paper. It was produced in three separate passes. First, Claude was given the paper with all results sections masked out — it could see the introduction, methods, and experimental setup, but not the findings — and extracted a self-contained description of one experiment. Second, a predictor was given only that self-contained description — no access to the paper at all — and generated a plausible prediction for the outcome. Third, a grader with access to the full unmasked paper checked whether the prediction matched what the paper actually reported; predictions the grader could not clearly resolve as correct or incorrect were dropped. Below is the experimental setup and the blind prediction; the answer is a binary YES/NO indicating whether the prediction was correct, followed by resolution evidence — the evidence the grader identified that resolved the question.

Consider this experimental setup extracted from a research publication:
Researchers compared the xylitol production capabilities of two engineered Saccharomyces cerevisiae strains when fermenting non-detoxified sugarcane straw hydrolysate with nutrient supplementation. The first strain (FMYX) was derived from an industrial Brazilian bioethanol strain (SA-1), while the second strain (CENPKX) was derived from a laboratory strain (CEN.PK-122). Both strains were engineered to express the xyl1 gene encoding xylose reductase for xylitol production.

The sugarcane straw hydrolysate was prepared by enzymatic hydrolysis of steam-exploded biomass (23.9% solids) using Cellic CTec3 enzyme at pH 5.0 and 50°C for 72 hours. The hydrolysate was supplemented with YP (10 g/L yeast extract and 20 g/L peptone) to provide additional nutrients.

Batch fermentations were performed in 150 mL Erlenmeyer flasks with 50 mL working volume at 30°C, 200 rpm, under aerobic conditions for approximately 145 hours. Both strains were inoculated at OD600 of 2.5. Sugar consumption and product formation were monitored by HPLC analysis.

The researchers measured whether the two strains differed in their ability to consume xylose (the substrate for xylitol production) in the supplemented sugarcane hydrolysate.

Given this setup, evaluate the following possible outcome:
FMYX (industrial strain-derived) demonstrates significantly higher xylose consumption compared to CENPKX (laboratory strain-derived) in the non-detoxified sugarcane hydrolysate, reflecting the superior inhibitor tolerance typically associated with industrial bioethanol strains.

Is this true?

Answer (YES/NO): YES